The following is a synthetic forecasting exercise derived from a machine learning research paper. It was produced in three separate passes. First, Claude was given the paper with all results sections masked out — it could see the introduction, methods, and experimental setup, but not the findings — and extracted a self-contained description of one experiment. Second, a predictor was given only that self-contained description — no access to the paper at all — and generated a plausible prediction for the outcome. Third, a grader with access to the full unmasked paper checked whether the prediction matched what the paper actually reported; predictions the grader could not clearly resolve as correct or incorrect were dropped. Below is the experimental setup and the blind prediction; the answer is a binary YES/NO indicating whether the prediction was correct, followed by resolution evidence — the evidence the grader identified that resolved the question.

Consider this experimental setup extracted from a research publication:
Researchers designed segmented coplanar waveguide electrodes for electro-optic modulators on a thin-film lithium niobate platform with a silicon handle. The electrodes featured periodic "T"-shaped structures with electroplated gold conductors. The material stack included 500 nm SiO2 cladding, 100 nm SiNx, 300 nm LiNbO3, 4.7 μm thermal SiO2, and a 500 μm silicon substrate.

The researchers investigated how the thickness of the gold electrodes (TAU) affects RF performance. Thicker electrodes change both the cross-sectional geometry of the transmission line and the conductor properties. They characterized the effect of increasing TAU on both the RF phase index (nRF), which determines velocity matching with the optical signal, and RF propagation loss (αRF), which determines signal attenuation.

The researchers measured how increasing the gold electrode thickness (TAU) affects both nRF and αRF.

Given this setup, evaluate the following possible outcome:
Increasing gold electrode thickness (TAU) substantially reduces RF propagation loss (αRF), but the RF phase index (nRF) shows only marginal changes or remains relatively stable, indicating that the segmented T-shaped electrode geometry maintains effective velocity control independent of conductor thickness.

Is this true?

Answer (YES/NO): NO